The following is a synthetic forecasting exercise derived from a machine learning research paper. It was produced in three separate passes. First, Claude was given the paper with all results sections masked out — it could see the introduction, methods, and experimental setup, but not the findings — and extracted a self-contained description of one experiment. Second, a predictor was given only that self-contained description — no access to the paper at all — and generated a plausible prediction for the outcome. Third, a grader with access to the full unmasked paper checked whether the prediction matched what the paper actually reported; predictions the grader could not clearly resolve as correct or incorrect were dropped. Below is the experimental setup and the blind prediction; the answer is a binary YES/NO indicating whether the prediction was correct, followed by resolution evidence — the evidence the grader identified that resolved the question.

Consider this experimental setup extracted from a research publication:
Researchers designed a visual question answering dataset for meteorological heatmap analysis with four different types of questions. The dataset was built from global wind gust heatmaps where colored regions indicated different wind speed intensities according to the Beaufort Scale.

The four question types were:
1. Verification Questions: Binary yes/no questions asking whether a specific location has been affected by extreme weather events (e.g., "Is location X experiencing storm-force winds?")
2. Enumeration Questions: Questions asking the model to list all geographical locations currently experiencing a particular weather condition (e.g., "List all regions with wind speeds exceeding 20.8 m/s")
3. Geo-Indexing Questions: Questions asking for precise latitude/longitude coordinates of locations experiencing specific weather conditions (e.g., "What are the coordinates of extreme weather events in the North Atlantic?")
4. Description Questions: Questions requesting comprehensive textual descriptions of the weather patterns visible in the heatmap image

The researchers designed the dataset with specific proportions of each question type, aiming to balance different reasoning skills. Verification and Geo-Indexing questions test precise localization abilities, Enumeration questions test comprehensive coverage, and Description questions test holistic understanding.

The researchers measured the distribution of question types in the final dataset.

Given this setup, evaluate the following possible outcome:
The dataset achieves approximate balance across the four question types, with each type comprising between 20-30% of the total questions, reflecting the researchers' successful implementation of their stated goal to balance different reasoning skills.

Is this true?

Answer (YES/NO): NO